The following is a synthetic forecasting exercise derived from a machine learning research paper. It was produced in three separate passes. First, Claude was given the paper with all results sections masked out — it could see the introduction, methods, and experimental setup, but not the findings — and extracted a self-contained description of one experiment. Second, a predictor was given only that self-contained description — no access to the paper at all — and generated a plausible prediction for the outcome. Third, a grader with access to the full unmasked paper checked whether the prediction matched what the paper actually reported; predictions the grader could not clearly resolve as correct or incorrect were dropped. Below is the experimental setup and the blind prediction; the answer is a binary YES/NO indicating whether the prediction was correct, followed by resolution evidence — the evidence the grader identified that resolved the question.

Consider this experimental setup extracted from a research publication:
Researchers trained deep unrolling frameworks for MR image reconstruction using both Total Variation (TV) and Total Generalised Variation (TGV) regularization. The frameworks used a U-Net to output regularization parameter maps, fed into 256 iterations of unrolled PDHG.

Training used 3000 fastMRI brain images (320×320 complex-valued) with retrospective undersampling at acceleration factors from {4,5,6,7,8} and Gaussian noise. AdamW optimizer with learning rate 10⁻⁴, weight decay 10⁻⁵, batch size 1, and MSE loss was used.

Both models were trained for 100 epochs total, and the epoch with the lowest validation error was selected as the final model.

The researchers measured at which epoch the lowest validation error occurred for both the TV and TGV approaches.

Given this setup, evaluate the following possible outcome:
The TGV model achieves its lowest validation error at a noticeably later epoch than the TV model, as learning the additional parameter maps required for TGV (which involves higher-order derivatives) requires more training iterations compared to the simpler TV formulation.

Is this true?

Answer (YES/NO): YES